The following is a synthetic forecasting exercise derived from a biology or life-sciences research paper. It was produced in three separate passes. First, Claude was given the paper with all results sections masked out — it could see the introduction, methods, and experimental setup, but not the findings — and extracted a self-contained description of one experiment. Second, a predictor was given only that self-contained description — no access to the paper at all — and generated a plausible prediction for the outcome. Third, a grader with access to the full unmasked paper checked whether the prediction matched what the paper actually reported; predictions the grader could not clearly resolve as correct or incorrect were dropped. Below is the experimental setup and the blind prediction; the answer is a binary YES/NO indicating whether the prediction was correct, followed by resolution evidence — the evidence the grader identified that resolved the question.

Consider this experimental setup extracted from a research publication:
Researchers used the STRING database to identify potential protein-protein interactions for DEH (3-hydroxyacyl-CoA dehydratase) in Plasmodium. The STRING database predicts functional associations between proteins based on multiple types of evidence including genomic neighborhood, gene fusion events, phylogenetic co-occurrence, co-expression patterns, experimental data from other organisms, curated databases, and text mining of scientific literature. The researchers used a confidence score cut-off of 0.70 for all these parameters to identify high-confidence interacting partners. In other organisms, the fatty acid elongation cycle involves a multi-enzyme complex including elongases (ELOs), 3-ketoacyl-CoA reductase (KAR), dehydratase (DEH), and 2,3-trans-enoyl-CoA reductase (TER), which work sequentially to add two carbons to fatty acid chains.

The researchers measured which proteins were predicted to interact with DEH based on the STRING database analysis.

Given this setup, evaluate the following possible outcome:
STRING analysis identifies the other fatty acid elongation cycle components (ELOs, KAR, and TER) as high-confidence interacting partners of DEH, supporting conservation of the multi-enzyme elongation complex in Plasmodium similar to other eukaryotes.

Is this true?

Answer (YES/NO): NO